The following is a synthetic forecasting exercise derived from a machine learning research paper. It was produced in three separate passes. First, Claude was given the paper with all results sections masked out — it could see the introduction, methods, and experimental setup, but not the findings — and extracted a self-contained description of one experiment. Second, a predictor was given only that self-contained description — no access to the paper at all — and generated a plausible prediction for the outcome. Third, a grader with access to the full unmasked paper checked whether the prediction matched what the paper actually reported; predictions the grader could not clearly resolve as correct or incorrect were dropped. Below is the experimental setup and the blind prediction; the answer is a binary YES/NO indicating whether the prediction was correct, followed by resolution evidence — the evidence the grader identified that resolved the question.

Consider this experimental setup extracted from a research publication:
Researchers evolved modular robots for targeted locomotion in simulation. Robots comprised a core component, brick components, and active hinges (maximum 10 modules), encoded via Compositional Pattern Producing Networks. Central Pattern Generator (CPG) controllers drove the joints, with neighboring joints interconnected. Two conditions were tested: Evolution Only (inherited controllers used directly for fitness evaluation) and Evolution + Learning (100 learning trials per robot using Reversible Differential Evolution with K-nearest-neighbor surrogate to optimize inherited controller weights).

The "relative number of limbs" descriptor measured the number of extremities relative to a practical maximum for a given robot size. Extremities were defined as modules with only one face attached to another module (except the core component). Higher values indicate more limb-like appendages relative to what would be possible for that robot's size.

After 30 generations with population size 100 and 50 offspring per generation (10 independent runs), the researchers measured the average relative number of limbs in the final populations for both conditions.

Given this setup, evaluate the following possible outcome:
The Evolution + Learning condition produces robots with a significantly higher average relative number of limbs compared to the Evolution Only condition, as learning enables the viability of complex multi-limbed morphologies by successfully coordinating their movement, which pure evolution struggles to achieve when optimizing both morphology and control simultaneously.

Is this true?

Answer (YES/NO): YES